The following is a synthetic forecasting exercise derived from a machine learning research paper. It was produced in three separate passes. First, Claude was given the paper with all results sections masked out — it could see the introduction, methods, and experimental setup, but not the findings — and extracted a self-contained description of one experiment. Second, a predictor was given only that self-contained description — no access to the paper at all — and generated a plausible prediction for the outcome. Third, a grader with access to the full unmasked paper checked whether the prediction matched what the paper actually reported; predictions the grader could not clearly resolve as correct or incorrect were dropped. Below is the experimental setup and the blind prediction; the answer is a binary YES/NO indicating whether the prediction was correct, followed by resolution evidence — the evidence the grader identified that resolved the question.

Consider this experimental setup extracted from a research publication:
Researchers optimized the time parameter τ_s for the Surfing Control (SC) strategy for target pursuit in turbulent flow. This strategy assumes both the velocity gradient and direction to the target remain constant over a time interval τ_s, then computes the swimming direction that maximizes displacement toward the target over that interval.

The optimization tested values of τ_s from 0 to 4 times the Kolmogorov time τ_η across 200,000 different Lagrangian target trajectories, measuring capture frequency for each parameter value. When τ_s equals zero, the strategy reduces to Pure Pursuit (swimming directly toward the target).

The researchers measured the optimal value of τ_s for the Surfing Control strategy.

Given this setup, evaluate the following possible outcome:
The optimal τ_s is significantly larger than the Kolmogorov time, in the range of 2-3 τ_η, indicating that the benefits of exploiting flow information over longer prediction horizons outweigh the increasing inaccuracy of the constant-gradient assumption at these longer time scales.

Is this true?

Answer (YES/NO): NO